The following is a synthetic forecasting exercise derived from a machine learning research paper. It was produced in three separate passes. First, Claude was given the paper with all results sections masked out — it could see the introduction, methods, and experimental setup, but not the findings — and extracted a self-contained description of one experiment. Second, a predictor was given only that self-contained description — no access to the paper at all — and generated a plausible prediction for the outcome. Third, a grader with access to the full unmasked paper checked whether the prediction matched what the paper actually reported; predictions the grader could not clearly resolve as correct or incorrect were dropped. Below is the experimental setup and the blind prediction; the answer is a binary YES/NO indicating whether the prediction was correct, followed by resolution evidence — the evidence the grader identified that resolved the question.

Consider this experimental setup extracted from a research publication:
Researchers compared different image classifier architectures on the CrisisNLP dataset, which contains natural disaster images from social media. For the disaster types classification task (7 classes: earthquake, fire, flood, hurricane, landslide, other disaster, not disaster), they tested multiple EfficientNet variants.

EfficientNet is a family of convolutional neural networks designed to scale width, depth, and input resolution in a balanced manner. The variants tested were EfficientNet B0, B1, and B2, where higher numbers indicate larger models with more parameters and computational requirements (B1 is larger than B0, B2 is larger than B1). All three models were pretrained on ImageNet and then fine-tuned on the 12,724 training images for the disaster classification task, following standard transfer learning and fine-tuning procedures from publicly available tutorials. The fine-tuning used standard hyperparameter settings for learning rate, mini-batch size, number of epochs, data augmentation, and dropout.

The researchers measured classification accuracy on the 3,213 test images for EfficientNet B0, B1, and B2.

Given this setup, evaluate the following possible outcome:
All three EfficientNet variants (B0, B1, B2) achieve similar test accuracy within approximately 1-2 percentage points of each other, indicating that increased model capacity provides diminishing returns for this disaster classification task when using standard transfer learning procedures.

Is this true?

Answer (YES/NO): YES